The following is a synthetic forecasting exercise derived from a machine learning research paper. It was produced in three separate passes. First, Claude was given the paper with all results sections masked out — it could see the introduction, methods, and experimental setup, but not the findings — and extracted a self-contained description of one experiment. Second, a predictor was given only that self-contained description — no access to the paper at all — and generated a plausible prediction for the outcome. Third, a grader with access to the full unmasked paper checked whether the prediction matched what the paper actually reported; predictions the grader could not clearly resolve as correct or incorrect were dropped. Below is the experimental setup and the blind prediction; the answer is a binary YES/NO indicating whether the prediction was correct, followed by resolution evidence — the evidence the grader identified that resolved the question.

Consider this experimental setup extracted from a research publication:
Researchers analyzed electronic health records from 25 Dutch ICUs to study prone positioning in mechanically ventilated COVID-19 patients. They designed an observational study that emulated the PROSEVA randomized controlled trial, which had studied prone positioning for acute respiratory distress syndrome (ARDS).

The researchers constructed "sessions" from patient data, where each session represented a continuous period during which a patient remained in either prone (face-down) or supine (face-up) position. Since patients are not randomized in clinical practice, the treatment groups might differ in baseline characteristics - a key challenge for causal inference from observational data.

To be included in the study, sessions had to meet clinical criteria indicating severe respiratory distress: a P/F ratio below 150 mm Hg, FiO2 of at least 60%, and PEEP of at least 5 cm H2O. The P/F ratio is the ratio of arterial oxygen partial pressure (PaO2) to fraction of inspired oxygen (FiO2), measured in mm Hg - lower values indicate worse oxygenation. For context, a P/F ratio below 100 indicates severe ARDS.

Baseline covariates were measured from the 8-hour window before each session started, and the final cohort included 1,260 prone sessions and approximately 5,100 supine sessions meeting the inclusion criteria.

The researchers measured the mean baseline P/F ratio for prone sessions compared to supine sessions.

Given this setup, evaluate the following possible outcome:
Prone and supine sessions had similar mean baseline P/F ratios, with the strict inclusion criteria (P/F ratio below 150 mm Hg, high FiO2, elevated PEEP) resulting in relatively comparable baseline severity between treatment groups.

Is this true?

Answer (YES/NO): NO